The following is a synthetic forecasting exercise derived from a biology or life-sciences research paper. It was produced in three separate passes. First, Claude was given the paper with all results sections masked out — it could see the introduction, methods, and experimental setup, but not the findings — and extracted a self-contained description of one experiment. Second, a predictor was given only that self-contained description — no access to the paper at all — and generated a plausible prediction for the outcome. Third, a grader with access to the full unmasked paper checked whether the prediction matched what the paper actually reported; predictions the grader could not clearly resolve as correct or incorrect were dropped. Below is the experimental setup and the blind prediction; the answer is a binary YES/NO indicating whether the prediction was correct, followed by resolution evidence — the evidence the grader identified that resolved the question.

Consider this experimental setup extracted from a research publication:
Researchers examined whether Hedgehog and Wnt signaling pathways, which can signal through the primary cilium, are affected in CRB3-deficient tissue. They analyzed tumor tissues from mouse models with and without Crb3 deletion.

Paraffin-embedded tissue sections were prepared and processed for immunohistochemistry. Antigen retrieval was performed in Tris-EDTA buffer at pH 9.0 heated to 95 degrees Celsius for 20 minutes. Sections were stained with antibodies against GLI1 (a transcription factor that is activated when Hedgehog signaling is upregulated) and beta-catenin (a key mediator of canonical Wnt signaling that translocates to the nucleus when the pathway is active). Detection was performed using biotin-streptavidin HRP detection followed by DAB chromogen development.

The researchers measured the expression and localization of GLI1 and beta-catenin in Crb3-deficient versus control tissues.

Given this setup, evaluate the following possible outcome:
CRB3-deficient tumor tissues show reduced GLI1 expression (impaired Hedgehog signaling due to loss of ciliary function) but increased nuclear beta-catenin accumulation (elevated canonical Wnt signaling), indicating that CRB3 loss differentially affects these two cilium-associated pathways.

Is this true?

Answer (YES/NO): NO